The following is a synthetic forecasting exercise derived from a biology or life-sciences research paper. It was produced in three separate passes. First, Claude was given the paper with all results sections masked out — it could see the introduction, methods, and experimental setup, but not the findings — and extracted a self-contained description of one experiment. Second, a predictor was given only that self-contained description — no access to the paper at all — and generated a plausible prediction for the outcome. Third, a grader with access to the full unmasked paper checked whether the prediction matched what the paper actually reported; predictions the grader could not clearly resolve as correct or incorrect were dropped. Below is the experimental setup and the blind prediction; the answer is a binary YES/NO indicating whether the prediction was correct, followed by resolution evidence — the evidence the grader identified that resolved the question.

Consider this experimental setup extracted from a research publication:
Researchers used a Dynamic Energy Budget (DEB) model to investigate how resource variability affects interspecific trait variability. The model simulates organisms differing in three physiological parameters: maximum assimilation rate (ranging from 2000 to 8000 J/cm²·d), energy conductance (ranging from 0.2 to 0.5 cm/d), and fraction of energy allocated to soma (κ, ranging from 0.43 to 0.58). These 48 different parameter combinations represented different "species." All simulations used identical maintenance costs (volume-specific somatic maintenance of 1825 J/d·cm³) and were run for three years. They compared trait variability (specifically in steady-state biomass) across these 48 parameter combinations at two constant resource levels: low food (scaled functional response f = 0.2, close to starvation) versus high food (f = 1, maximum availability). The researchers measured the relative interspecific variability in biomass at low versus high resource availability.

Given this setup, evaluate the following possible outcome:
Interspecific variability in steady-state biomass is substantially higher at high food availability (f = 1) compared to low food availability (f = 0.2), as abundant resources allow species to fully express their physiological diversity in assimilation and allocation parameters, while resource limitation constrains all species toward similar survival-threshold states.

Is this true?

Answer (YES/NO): YES